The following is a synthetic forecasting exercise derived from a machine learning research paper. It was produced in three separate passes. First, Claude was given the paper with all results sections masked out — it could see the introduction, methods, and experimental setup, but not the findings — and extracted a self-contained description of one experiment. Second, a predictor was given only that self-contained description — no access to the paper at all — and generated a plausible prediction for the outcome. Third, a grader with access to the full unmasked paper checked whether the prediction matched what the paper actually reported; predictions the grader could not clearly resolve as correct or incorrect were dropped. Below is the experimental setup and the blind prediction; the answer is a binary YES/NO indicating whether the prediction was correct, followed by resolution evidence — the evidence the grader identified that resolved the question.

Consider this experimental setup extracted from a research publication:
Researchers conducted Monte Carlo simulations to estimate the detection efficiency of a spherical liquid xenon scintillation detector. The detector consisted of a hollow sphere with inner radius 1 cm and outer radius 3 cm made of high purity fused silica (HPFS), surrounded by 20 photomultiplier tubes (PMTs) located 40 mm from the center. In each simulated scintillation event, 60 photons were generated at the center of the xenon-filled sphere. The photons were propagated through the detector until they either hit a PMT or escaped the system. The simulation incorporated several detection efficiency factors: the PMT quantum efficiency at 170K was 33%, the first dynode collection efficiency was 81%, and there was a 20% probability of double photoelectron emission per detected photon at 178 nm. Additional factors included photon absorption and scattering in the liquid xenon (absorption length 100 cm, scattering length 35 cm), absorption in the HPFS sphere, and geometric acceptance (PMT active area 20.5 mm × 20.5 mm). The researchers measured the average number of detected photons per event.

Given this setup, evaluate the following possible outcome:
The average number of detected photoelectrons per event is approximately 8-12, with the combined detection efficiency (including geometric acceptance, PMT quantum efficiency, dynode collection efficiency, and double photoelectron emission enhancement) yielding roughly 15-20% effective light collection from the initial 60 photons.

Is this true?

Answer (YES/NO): NO